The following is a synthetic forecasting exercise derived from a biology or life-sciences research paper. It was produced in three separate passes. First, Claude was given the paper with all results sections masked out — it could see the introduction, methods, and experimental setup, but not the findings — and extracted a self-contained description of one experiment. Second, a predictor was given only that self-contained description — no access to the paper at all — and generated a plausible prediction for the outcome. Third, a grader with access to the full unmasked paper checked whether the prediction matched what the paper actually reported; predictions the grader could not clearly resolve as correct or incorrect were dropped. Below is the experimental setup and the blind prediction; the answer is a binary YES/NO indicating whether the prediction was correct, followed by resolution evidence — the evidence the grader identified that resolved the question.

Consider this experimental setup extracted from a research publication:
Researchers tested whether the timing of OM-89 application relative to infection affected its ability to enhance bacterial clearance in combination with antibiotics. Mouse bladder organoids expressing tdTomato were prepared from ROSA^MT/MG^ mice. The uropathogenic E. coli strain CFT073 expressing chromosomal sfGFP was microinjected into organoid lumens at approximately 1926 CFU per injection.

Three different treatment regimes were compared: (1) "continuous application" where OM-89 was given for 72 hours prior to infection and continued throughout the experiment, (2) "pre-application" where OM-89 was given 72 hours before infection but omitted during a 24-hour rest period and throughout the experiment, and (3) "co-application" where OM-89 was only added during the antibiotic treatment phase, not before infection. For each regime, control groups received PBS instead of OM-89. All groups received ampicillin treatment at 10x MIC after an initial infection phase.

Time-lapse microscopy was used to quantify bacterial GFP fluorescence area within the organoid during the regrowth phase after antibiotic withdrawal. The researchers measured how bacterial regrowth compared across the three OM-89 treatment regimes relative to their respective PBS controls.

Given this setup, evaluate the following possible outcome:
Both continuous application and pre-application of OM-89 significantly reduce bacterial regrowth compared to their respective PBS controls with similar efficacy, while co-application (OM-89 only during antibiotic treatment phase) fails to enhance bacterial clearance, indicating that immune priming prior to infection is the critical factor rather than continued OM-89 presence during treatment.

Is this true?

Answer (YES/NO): NO